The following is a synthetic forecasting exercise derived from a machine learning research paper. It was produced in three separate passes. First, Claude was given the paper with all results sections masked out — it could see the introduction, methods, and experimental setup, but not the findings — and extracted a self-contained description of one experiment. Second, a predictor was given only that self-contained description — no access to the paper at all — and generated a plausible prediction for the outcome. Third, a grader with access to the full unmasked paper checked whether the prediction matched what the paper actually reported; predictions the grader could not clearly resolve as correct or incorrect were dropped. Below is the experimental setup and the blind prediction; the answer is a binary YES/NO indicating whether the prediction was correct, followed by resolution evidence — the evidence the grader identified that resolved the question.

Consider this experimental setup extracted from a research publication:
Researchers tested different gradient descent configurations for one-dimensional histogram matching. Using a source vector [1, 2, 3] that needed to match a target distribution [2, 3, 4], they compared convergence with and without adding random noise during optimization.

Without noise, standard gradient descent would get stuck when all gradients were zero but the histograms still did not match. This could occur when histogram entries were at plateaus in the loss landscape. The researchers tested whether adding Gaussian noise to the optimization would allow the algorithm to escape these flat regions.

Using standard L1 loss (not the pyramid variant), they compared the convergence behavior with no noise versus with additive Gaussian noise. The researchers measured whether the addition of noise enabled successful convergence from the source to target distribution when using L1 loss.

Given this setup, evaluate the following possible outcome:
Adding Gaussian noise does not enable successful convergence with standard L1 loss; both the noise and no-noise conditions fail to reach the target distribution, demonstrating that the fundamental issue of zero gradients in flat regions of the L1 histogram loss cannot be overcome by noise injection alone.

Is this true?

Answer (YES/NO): NO